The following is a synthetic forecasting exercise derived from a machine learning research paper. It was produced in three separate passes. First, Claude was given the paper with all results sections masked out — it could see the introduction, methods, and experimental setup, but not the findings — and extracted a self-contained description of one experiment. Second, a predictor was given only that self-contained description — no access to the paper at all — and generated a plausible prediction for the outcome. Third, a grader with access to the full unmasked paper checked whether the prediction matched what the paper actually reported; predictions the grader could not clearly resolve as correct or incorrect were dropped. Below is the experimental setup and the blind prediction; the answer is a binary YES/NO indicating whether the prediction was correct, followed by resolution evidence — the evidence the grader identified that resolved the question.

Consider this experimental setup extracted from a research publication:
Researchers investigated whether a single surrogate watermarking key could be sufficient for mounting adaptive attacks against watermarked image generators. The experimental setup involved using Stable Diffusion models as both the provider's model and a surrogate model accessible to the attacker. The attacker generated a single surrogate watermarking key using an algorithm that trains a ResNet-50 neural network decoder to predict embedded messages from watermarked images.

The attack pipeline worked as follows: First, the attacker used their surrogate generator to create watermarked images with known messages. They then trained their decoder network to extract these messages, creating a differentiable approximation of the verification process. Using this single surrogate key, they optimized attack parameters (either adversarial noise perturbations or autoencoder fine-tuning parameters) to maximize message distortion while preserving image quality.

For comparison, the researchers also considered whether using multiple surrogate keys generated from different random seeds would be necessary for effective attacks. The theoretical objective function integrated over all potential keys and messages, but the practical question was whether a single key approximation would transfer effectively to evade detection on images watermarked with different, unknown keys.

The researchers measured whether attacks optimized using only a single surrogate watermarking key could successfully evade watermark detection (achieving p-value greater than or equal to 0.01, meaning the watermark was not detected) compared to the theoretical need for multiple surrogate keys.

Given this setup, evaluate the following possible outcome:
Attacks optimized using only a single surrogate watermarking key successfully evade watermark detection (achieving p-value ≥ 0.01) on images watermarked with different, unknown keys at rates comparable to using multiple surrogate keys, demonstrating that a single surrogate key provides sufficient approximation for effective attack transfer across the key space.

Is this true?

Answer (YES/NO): YES